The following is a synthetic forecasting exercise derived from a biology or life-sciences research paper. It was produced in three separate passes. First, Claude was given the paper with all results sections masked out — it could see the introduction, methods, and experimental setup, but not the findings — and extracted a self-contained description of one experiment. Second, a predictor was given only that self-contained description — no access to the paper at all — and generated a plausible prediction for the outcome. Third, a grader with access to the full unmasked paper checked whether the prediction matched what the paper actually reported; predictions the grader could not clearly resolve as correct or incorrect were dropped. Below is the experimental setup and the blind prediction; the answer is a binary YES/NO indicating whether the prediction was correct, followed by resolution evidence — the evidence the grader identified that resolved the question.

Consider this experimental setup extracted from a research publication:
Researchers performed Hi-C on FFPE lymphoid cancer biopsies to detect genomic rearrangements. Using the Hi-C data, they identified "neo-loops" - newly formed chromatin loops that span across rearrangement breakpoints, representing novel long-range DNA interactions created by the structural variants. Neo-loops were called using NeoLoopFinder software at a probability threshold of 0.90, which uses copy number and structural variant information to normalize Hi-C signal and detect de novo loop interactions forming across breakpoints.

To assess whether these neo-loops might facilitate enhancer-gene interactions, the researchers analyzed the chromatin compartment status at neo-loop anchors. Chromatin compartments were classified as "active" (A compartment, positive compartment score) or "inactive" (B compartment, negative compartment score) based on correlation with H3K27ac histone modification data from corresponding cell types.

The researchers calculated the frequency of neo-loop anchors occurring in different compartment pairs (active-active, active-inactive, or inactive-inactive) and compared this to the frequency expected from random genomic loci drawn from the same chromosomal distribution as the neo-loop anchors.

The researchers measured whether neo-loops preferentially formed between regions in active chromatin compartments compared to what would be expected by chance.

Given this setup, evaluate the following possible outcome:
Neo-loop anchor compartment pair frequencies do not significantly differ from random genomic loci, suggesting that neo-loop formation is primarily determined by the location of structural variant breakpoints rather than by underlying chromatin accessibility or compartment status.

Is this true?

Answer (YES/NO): NO